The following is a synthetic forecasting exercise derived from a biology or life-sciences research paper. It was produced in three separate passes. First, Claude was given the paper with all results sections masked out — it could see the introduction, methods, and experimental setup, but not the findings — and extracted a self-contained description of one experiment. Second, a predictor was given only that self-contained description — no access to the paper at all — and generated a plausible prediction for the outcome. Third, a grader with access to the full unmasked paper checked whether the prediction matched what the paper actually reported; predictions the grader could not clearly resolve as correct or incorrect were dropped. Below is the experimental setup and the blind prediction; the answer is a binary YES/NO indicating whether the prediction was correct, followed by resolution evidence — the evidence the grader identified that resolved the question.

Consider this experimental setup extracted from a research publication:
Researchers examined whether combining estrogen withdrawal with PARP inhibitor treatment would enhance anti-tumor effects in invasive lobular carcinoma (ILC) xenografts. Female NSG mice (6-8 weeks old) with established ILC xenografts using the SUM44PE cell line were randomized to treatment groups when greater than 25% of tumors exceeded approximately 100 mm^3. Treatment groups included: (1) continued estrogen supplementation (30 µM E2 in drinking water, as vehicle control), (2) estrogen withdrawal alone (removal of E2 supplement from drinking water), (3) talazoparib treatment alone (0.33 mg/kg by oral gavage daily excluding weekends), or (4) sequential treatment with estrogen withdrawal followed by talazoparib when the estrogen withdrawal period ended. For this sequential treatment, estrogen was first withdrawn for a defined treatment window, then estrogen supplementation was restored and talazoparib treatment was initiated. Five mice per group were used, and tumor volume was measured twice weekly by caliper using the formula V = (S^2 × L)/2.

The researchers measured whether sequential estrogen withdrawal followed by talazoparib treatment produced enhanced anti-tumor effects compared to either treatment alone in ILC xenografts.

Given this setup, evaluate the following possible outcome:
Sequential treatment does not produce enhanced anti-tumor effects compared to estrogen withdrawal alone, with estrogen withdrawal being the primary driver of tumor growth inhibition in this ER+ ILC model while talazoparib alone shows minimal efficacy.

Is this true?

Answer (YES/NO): NO